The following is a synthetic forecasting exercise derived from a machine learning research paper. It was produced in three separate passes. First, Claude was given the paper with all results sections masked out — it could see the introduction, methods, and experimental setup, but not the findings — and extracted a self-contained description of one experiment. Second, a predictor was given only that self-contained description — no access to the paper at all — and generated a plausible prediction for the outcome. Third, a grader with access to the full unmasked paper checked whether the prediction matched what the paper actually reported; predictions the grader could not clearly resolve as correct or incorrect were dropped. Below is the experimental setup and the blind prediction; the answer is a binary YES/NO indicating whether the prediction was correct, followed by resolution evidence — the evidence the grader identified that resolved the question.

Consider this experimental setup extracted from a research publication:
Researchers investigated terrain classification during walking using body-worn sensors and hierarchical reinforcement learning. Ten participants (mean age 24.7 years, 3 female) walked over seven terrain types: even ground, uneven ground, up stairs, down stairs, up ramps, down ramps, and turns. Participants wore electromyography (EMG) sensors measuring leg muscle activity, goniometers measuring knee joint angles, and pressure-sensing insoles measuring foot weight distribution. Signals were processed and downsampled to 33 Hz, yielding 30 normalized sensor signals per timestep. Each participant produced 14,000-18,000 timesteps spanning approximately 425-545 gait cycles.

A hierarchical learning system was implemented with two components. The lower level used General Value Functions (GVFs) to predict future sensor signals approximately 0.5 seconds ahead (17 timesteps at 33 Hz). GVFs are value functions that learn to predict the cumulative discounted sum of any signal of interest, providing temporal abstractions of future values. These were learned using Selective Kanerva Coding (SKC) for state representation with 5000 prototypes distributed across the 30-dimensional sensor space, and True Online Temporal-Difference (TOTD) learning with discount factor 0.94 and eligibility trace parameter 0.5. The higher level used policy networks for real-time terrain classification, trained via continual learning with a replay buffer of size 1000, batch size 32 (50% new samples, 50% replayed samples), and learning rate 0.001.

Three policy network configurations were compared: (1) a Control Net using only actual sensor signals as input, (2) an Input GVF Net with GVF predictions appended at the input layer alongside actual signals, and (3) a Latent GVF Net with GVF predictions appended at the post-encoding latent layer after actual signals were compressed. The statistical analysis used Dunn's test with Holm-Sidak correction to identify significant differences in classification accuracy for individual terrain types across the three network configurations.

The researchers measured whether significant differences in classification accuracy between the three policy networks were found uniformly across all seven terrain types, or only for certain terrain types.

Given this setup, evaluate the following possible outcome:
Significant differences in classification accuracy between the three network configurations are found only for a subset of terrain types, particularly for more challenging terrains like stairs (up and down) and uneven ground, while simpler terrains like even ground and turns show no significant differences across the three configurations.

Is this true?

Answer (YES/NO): NO